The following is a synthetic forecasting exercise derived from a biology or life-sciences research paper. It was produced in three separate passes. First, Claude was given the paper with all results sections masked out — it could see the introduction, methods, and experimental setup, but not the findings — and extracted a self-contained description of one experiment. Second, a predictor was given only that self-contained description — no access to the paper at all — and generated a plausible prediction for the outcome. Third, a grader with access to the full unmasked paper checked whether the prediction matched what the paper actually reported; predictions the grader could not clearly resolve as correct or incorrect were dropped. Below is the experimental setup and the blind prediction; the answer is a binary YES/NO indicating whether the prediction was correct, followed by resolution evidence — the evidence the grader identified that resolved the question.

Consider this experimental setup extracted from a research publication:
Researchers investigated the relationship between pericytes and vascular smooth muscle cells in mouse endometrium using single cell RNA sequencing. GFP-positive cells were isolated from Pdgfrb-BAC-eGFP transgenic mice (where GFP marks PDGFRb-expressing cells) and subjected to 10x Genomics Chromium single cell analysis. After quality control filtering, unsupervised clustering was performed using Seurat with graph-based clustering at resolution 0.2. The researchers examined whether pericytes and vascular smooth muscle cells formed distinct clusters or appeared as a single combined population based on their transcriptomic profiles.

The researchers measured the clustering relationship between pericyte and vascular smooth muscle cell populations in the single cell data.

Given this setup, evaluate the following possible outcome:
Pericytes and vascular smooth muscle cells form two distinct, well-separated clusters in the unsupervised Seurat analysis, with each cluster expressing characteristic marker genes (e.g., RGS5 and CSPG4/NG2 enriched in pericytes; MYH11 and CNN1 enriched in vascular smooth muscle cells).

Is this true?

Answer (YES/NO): NO